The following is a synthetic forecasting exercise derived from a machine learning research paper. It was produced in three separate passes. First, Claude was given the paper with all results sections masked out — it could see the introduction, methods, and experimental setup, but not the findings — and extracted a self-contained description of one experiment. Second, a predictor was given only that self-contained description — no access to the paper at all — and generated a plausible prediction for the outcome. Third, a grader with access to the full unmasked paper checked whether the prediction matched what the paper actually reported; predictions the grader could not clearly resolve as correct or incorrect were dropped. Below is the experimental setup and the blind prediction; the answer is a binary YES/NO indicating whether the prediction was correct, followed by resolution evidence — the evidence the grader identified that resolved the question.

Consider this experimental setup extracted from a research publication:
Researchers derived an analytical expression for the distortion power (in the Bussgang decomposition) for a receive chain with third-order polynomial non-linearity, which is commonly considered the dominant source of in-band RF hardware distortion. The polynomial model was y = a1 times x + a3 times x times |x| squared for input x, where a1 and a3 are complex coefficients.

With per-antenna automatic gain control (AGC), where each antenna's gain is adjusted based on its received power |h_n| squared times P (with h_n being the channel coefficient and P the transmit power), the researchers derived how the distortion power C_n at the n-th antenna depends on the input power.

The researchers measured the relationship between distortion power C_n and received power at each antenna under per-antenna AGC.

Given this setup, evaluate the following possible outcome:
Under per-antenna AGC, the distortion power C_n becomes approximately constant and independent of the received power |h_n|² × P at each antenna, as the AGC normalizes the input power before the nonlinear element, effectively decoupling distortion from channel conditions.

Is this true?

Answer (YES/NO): NO